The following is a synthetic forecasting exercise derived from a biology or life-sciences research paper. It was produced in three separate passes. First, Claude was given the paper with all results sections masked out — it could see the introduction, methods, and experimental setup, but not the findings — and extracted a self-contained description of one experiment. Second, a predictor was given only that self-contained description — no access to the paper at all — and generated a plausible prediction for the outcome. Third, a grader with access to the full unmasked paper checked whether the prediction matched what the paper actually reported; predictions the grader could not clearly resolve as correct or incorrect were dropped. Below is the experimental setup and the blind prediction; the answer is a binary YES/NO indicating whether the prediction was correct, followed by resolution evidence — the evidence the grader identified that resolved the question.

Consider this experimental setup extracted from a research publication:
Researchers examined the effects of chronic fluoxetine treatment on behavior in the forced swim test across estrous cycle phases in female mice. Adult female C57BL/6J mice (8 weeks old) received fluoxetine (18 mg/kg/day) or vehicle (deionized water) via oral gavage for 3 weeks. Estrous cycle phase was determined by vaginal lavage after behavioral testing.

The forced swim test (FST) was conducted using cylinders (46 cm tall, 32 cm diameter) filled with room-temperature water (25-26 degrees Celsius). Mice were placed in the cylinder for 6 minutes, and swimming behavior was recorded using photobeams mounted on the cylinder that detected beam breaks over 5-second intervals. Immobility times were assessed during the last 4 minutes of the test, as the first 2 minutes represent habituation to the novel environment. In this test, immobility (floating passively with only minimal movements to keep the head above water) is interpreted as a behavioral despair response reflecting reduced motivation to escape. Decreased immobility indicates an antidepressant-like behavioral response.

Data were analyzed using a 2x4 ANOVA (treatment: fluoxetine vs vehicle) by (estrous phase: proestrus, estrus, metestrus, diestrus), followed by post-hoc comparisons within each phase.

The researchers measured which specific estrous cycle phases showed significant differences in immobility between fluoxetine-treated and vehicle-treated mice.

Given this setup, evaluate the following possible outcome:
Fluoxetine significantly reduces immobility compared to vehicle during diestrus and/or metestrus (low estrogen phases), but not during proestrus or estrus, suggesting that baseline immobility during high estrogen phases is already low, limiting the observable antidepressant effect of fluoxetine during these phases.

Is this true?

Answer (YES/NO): NO